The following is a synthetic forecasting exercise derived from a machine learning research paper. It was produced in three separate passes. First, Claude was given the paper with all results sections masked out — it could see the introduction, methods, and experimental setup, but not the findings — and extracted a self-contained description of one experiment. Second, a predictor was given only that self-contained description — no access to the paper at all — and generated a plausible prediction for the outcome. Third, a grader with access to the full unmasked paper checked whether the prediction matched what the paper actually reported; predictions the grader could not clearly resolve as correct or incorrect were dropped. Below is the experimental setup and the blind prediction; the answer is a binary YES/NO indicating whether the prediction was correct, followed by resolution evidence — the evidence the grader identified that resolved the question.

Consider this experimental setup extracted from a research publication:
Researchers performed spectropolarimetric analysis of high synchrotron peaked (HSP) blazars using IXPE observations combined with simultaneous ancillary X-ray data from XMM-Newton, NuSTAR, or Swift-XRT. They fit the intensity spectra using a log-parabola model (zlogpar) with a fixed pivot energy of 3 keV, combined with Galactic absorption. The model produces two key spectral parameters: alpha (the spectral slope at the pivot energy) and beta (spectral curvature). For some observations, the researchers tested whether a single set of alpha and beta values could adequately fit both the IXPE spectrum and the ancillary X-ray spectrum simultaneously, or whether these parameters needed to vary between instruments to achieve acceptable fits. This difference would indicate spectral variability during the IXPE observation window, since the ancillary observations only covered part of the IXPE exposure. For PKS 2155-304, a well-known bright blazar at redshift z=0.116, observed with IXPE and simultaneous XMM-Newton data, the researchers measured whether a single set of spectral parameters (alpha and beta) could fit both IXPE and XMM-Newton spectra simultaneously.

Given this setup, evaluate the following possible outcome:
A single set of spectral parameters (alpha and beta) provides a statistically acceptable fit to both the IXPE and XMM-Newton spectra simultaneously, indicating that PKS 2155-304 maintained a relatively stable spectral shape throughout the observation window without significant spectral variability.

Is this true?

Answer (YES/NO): NO